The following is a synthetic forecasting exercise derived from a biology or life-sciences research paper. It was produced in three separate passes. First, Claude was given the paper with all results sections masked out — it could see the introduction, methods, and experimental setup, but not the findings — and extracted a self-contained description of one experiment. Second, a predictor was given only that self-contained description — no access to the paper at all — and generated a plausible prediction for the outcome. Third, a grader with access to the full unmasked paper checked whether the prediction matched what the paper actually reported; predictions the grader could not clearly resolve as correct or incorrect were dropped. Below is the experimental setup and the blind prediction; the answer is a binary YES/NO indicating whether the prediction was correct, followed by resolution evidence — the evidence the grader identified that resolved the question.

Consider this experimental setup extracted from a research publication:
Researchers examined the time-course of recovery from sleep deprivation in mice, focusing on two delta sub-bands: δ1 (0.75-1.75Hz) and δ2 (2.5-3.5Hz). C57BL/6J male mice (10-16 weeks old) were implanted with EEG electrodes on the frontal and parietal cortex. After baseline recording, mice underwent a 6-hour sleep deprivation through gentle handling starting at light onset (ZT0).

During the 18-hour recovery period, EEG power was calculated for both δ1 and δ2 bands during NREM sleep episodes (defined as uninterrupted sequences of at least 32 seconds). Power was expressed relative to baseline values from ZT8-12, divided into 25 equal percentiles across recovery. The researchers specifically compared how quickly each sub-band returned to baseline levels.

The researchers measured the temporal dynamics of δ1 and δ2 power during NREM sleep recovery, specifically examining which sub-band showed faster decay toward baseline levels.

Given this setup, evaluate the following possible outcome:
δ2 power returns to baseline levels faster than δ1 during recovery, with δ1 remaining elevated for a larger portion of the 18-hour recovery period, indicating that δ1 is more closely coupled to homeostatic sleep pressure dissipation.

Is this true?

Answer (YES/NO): NO